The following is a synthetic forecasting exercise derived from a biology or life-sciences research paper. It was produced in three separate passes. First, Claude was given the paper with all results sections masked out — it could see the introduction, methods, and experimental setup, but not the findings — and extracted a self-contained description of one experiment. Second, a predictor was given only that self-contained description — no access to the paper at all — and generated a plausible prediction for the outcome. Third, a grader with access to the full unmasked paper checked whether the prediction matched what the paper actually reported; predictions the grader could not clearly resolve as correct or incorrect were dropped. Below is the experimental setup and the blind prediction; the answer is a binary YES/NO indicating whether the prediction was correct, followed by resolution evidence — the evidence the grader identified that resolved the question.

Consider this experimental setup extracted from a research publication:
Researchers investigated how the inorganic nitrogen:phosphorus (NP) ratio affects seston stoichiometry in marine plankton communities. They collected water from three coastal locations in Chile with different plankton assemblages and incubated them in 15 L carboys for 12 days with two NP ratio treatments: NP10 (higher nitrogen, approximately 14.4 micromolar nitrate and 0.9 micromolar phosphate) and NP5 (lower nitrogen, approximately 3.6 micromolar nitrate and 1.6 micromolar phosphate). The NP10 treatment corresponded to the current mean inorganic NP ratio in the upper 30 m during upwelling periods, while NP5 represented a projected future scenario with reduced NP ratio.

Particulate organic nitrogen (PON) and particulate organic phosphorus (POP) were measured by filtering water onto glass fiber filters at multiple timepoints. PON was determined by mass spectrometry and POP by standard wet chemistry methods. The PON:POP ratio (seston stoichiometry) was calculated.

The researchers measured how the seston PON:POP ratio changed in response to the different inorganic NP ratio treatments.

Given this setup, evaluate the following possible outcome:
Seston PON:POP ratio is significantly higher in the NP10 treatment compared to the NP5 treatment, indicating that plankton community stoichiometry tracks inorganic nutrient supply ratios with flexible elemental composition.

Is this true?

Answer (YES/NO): YES